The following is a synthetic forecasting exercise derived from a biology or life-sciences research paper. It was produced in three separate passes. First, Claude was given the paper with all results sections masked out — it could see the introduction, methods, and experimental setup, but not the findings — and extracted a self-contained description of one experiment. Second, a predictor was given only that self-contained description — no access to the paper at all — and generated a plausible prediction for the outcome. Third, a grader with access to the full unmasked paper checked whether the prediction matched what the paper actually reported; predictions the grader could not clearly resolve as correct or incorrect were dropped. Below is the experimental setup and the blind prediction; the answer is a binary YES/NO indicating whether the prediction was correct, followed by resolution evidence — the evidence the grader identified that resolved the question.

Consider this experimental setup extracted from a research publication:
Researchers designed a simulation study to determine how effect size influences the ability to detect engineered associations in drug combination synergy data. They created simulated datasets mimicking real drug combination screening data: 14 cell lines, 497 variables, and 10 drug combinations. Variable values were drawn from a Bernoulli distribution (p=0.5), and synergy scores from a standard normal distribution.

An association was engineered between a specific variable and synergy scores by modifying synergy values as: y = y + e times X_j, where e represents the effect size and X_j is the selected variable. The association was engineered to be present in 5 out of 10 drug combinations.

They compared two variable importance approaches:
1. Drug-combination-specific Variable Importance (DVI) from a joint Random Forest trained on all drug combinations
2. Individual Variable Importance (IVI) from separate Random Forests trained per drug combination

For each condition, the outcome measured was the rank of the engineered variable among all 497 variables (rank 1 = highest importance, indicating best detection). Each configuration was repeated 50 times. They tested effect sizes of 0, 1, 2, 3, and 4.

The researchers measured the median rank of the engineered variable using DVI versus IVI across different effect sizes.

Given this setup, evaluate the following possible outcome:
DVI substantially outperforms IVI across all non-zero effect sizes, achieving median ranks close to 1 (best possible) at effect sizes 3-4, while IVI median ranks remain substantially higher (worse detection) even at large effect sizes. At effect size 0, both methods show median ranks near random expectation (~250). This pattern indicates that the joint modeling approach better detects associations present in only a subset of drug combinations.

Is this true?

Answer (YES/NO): NO